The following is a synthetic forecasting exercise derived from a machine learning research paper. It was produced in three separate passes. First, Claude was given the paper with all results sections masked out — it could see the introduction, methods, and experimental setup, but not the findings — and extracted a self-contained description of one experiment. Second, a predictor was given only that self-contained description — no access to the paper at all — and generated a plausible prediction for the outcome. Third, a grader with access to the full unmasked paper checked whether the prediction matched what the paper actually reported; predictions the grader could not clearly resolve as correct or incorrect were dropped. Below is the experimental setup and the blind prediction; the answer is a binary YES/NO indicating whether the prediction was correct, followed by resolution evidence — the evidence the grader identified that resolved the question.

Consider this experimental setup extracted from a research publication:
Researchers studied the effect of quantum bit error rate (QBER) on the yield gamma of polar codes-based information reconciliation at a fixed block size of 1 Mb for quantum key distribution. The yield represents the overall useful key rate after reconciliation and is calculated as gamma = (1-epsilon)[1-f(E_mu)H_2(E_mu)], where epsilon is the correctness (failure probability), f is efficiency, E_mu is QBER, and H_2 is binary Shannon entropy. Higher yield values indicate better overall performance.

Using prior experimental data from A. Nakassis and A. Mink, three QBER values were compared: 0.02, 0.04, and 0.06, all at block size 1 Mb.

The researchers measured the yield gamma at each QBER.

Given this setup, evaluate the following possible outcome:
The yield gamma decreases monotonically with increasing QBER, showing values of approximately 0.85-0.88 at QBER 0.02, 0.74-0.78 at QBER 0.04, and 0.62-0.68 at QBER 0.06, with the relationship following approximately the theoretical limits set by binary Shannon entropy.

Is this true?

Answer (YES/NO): NO